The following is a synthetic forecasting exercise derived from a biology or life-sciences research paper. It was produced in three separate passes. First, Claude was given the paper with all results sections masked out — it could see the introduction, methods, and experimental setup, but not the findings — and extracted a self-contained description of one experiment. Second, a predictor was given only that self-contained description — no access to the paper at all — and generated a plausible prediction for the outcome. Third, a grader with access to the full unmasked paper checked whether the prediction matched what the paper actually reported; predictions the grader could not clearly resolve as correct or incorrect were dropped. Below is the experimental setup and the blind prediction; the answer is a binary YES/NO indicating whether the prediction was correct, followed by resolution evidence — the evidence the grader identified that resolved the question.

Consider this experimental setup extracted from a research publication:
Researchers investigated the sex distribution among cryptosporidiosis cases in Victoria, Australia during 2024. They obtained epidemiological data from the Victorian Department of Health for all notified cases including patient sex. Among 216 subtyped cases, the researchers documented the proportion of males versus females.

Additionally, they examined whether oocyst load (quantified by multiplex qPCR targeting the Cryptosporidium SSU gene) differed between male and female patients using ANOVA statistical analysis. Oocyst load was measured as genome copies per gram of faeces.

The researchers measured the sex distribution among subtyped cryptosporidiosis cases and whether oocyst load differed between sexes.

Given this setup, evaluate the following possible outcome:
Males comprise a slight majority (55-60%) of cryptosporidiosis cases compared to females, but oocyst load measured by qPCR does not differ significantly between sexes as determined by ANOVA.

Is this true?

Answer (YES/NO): NO